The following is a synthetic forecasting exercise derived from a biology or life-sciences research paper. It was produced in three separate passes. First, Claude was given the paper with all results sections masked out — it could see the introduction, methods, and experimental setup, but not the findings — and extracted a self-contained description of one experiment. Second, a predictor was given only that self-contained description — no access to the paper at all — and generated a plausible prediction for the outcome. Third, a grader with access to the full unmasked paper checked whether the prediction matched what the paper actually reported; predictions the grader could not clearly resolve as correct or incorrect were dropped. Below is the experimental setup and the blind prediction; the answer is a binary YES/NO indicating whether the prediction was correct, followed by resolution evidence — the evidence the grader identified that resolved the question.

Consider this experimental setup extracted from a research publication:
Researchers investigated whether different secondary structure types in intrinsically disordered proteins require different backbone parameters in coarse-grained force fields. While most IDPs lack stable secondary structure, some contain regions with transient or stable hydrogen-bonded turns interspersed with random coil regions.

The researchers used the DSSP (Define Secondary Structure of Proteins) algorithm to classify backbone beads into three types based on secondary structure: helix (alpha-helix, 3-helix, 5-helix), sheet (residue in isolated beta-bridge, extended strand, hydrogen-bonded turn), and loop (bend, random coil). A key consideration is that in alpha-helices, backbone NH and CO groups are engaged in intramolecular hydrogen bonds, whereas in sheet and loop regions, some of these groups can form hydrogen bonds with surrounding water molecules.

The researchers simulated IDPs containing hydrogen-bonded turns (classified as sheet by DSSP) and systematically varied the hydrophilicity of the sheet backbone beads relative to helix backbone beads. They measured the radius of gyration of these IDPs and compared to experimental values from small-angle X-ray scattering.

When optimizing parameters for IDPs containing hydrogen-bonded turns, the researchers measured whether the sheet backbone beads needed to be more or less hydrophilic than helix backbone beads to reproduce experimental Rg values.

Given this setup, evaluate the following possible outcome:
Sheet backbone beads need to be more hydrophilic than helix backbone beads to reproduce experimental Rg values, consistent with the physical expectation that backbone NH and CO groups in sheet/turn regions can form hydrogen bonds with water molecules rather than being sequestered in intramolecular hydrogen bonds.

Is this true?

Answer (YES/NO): YES